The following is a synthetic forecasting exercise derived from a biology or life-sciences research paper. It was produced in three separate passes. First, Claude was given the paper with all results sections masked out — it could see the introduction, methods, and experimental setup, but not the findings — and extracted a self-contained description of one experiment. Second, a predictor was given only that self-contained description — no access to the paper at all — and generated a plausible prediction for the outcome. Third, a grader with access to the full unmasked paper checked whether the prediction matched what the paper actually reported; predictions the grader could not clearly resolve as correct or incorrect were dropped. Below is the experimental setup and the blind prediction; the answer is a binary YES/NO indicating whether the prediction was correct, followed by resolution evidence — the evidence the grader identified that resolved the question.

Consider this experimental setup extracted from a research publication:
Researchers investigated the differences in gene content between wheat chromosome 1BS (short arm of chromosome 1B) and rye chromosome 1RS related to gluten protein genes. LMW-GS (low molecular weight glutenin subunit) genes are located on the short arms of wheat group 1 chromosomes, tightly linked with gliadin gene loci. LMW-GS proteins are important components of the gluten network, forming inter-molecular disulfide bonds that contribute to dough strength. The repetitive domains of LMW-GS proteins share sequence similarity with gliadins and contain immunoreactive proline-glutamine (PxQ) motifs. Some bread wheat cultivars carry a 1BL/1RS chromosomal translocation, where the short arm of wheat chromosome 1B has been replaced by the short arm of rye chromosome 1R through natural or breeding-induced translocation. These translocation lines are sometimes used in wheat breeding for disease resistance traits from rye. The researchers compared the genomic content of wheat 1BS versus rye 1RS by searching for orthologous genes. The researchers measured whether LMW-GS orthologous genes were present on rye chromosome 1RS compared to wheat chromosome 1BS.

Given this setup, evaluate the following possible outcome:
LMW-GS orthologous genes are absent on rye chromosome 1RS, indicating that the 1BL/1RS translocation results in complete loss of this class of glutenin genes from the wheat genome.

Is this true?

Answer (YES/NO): YES